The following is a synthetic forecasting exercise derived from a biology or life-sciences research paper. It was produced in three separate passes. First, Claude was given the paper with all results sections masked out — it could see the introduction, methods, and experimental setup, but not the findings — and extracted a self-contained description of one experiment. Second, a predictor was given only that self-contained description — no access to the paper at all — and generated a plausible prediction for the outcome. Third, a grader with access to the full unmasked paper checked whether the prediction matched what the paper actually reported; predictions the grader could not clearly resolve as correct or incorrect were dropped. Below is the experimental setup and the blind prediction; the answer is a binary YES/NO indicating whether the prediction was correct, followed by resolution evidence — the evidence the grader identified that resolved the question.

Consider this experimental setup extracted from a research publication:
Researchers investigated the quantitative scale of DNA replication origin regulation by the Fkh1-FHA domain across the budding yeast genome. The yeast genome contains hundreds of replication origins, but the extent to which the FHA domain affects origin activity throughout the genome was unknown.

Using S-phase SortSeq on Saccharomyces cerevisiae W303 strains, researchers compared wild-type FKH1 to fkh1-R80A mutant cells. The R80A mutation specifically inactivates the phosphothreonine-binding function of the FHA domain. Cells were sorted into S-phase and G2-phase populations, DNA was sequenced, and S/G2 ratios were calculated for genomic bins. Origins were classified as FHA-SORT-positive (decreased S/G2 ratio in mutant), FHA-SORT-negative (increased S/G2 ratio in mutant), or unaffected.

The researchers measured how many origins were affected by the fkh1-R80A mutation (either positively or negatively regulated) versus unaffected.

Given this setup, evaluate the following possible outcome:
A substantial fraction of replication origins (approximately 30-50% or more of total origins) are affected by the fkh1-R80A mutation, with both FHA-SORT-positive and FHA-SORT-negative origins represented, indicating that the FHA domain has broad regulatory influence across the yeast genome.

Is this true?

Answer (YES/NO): YES